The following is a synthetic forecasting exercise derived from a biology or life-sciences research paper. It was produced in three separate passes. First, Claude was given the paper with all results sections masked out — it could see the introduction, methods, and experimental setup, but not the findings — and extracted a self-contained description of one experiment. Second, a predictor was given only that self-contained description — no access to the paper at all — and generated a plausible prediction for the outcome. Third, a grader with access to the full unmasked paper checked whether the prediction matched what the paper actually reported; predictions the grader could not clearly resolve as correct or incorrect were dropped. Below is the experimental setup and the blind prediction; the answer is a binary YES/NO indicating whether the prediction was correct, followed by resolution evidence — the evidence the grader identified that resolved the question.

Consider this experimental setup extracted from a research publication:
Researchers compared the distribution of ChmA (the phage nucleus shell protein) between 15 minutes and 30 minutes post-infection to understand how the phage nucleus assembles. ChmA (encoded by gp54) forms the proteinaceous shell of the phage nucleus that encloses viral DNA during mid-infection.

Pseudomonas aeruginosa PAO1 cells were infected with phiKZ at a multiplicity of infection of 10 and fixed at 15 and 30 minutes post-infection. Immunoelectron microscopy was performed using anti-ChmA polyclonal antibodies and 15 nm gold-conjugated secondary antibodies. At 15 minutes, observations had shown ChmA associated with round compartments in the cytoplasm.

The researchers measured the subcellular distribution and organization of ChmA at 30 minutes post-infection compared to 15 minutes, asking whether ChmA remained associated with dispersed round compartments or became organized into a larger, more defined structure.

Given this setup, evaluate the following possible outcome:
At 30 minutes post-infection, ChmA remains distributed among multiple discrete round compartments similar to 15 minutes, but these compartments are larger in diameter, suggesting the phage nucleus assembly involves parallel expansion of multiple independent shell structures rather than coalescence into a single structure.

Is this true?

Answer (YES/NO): NO